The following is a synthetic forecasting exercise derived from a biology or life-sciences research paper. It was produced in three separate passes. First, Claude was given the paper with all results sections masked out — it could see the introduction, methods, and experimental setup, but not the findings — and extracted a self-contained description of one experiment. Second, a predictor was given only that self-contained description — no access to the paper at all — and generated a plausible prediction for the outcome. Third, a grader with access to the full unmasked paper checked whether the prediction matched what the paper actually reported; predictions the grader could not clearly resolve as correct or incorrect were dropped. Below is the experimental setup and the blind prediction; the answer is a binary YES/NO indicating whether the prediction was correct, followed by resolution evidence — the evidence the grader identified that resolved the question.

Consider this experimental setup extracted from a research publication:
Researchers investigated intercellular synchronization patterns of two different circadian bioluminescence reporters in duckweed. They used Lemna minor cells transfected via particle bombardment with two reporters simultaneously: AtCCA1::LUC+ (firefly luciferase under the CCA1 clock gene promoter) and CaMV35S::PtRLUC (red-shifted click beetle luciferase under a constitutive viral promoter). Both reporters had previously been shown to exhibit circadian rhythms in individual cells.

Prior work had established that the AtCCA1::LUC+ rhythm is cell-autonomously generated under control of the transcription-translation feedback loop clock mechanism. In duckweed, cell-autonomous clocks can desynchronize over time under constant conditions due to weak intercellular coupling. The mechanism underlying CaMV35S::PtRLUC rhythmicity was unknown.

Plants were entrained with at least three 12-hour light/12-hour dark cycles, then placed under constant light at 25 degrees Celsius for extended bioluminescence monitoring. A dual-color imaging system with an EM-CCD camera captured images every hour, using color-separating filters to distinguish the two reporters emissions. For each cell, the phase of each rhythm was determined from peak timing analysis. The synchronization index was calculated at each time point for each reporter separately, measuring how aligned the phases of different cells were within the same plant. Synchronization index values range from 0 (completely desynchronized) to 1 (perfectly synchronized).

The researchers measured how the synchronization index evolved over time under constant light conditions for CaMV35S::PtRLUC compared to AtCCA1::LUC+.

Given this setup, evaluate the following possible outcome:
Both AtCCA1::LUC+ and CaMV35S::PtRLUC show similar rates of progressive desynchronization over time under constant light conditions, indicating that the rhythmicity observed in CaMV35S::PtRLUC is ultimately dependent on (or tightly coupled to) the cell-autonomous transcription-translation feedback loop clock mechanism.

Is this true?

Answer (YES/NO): NO